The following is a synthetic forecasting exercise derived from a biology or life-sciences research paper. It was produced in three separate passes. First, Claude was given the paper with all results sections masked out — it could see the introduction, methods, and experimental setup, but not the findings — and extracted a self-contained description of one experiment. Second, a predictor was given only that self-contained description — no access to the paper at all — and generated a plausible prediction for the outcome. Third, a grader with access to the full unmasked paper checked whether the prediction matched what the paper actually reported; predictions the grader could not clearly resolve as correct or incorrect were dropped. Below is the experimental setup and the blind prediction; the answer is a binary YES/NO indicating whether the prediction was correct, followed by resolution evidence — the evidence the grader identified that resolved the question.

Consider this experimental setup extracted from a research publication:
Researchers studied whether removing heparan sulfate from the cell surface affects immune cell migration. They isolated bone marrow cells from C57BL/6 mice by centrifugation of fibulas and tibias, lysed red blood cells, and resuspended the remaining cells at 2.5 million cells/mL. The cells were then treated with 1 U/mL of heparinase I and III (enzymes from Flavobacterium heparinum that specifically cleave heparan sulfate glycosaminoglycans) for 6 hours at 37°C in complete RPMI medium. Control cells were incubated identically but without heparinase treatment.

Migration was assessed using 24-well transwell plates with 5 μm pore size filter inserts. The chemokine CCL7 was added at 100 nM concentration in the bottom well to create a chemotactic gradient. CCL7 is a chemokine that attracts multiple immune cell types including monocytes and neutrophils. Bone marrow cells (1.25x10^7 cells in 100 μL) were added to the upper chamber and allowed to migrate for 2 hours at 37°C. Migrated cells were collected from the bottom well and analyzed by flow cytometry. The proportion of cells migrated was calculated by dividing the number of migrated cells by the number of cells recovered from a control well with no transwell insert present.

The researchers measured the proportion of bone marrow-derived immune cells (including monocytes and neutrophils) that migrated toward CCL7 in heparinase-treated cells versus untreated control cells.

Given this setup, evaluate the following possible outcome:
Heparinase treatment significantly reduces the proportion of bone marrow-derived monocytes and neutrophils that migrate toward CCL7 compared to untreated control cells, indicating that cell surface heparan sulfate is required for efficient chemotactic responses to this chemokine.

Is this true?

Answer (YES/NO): NO